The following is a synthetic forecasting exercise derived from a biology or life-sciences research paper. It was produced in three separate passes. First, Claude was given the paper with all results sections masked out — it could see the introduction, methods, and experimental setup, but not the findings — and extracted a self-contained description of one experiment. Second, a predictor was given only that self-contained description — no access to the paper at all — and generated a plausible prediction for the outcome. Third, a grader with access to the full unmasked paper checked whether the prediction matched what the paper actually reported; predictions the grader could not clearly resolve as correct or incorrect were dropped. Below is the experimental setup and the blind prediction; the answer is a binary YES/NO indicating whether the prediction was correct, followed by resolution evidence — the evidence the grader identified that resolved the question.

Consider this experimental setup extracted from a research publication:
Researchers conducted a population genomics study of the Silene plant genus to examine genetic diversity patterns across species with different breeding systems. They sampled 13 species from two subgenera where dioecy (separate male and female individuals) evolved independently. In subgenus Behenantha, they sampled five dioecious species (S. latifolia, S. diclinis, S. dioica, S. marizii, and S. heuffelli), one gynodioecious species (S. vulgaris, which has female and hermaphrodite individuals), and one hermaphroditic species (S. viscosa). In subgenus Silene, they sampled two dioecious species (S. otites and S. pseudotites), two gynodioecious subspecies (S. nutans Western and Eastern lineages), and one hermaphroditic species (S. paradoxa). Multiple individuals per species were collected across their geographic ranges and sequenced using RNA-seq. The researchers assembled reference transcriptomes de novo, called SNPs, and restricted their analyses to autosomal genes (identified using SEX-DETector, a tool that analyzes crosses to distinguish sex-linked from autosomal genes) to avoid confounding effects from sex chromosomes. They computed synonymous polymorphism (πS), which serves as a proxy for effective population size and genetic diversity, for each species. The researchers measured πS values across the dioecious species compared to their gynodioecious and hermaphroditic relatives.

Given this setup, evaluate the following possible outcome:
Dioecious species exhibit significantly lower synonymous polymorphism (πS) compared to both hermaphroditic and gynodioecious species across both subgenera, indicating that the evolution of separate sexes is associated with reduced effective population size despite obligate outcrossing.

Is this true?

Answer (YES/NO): NO